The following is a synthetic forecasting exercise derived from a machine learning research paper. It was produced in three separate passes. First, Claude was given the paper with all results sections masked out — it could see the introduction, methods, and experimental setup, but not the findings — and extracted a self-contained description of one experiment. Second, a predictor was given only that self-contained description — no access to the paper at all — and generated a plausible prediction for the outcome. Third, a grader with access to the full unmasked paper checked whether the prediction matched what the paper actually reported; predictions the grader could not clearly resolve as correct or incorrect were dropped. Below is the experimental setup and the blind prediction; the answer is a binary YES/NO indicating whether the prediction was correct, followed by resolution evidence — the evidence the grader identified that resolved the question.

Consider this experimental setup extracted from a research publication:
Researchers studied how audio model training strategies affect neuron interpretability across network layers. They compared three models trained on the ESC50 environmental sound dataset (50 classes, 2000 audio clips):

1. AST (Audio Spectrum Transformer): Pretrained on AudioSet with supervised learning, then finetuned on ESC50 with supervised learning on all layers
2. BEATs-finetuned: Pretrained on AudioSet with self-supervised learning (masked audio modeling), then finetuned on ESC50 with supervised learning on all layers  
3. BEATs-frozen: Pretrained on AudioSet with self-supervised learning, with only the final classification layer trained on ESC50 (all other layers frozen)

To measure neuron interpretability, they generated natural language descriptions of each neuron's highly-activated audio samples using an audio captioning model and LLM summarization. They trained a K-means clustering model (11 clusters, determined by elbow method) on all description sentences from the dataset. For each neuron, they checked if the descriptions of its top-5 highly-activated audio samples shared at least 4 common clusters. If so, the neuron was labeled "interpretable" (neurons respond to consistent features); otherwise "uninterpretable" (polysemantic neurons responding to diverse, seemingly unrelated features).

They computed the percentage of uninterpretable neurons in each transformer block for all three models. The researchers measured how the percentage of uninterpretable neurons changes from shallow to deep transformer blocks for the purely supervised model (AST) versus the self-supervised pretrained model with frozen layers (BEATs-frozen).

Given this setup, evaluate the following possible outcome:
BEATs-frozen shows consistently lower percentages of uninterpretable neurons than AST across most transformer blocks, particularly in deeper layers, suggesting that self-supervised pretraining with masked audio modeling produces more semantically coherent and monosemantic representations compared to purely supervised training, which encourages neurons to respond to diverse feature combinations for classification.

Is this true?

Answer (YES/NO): NO